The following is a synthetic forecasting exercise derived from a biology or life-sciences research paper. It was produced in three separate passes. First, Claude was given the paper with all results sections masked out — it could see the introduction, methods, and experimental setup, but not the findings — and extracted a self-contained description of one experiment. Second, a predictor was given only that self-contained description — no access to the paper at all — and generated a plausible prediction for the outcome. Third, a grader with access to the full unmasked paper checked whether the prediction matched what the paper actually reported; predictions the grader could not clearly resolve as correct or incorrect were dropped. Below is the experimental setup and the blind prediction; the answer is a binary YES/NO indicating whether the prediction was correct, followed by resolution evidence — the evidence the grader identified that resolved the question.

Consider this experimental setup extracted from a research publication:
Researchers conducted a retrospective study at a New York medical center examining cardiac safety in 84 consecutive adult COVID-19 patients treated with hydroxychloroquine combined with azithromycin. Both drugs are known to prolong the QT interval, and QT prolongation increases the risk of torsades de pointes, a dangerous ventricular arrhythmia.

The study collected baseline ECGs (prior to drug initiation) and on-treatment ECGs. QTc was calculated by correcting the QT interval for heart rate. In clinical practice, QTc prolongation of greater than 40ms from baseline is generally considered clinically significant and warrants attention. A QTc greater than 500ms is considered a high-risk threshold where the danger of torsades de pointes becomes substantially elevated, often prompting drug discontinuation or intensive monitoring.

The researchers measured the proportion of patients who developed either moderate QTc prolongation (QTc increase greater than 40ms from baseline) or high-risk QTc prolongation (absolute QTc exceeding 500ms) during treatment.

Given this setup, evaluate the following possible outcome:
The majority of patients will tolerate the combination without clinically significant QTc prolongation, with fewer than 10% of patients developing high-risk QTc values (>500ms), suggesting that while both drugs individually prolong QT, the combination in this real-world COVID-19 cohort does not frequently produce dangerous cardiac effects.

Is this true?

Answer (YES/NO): NO